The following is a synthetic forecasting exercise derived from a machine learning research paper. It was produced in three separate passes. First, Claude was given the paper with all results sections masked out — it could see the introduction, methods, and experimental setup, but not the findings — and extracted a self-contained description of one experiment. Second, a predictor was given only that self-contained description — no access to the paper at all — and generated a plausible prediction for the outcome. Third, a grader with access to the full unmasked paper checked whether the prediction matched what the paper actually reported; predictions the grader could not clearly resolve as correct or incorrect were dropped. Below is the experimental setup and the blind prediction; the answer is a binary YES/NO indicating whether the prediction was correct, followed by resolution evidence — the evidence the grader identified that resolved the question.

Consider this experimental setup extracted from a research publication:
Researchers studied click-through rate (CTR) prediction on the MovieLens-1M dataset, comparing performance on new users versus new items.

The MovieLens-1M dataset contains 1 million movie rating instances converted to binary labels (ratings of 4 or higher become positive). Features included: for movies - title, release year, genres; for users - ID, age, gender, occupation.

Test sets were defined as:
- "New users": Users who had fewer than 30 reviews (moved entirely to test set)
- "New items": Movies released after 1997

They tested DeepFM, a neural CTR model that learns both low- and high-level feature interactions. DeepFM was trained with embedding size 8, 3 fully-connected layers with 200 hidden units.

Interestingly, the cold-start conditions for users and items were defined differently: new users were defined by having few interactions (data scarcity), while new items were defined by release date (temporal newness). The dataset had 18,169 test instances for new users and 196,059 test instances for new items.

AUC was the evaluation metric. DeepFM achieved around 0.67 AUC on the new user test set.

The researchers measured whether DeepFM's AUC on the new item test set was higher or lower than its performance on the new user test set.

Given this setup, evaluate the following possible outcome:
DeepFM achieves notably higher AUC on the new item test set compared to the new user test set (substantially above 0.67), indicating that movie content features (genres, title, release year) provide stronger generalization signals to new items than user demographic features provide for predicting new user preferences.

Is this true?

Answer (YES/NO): NO